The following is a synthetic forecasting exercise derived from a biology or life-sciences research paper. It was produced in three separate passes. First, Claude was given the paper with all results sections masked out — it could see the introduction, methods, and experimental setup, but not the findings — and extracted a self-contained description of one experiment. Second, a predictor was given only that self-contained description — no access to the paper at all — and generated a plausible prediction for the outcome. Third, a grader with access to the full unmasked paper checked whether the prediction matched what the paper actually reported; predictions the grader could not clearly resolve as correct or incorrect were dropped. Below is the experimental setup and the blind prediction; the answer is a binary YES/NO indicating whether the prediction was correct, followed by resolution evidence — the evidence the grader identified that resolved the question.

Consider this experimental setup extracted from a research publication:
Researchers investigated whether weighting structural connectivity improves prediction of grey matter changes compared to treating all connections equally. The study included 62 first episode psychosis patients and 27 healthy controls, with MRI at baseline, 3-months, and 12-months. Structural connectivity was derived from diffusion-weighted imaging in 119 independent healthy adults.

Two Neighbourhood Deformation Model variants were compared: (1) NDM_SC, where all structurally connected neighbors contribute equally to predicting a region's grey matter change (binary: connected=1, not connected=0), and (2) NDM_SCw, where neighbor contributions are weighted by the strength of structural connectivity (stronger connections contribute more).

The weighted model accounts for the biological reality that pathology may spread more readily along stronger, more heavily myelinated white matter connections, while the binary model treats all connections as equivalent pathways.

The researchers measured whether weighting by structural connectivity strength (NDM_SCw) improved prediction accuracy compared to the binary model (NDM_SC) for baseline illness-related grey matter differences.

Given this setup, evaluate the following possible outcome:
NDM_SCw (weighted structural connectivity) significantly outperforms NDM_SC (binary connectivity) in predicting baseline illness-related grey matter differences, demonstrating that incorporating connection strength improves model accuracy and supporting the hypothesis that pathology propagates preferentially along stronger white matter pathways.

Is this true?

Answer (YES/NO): YES